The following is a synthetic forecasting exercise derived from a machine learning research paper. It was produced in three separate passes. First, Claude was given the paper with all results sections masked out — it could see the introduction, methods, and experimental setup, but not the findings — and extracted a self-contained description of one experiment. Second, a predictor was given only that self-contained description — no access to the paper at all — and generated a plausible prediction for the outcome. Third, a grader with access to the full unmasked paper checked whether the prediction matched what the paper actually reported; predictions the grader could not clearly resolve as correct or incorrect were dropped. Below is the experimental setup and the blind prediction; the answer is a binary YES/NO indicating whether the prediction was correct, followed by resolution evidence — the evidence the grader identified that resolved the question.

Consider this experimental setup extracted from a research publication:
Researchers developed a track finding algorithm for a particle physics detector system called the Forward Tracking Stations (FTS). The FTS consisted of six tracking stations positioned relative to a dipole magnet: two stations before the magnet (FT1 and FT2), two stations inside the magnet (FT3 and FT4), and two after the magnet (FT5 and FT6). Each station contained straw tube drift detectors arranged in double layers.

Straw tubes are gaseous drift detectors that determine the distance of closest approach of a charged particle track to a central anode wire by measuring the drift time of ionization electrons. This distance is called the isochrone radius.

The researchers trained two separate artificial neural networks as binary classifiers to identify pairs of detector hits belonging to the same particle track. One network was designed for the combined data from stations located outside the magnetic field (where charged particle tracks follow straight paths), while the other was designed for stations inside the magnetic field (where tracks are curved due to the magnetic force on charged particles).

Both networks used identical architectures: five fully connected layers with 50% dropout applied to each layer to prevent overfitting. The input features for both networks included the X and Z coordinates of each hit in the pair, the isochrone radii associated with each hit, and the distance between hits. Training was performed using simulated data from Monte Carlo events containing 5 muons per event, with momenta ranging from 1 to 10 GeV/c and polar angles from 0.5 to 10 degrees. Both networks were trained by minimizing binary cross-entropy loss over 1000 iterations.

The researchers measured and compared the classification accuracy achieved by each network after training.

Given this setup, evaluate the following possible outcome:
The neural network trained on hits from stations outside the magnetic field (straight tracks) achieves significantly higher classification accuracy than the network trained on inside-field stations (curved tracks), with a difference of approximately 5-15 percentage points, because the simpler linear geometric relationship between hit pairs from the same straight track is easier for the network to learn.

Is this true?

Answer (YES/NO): NO